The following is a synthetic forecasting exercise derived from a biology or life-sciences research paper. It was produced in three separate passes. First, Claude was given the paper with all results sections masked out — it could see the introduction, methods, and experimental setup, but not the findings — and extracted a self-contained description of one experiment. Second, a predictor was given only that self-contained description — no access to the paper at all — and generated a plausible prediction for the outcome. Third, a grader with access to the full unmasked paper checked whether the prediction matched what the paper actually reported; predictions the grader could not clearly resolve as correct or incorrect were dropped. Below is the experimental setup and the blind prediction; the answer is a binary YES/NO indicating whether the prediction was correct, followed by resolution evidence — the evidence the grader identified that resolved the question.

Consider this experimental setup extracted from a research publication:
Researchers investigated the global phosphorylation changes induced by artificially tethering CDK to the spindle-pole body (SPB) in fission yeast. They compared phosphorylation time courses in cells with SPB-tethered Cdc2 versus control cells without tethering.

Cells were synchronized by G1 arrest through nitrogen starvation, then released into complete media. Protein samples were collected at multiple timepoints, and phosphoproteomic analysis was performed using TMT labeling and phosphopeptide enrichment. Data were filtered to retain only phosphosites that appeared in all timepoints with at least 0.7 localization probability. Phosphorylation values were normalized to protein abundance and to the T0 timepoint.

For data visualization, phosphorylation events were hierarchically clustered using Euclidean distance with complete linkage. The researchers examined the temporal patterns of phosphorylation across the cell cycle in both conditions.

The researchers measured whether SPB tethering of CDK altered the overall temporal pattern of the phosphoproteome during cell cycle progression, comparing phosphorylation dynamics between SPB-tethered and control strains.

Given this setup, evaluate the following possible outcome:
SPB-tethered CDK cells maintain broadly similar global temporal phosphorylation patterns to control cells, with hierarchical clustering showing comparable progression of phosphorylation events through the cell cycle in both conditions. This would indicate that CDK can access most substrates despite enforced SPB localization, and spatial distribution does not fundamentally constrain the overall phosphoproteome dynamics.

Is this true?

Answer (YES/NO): NO